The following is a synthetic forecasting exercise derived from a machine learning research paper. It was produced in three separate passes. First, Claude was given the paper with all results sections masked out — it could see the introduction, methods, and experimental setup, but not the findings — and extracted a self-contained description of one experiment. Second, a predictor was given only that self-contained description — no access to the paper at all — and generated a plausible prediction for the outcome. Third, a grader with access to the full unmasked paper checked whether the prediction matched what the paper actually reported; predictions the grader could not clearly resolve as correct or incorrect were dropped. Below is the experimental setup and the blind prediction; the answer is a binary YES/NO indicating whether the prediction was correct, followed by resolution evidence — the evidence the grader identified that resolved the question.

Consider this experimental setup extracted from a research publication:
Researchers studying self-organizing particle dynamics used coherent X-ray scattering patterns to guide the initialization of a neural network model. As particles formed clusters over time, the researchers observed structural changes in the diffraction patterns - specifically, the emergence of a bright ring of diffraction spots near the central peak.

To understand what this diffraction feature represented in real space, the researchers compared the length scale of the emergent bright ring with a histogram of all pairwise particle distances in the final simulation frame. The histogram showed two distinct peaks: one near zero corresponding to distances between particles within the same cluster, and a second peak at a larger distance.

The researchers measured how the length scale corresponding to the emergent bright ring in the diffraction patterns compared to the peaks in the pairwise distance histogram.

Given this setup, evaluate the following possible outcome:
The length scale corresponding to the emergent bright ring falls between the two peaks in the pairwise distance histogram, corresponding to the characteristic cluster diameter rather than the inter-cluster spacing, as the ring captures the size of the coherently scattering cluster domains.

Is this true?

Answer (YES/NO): NO